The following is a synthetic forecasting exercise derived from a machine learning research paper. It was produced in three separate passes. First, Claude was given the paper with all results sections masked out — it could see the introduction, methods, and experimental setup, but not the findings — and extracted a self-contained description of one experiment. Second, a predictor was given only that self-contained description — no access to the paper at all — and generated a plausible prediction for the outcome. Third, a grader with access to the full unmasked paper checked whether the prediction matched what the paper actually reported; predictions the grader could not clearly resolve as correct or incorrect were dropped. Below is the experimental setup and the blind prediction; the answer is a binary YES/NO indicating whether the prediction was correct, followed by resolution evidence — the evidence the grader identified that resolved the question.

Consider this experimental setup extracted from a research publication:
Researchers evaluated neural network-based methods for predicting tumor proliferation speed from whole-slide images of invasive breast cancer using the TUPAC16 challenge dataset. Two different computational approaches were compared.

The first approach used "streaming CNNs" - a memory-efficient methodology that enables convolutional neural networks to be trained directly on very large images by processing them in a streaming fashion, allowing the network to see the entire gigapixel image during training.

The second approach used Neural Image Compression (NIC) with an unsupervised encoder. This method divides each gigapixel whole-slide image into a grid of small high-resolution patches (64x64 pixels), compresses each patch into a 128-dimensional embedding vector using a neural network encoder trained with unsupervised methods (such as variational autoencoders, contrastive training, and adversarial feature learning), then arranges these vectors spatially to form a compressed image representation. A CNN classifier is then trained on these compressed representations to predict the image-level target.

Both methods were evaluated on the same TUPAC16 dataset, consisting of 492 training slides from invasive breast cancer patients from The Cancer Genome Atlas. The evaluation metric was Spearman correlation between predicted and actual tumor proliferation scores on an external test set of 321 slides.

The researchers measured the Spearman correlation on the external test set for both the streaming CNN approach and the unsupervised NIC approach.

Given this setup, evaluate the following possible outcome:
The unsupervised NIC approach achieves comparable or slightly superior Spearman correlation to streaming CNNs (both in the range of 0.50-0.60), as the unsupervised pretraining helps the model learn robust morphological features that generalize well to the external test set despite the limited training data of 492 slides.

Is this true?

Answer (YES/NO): YES